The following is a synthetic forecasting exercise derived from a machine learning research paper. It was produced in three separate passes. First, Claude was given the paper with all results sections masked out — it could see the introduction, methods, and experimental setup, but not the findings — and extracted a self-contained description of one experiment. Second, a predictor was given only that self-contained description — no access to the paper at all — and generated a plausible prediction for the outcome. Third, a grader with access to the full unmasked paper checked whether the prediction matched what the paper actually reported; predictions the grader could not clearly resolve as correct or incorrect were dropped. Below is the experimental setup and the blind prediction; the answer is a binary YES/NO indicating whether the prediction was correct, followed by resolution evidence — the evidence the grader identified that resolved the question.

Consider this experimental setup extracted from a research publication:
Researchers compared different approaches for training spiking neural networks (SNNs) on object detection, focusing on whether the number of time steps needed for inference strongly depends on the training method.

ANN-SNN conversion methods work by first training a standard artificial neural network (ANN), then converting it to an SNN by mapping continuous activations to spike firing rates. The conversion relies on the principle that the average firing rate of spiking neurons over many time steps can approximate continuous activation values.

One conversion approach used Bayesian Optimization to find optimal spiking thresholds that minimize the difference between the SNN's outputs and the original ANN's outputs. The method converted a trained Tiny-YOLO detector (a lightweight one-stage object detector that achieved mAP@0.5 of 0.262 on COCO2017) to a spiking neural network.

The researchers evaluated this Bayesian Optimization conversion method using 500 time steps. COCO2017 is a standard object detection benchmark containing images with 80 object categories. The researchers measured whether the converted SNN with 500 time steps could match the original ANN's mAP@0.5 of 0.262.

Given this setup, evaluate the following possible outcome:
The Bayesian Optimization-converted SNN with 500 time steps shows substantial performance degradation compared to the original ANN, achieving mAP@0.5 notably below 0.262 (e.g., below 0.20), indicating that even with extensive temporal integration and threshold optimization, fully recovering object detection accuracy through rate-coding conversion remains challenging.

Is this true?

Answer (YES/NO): NO